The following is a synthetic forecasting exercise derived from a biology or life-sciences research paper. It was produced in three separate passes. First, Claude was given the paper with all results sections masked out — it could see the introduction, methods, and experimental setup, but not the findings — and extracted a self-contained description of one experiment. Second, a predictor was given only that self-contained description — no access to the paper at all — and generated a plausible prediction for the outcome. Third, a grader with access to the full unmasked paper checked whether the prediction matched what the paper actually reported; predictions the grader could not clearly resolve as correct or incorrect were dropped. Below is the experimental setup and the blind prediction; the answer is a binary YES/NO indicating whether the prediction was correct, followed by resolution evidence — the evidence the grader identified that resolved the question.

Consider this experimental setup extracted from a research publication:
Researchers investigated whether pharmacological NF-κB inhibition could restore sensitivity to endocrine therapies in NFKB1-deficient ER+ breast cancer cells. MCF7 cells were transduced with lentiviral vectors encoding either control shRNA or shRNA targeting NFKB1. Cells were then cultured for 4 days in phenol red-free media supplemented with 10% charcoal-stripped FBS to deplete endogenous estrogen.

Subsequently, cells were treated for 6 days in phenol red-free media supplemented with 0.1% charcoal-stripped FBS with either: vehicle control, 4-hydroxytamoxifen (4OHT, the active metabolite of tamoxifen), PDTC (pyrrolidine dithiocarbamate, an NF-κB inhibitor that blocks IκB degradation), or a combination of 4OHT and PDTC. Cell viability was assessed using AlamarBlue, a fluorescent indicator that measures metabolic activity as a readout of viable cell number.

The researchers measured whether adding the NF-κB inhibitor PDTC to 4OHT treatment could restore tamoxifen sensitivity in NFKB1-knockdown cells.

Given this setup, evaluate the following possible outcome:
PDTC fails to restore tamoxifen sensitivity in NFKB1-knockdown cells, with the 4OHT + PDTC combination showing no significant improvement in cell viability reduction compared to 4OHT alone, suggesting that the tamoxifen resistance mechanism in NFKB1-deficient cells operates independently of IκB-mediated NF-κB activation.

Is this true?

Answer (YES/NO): NO